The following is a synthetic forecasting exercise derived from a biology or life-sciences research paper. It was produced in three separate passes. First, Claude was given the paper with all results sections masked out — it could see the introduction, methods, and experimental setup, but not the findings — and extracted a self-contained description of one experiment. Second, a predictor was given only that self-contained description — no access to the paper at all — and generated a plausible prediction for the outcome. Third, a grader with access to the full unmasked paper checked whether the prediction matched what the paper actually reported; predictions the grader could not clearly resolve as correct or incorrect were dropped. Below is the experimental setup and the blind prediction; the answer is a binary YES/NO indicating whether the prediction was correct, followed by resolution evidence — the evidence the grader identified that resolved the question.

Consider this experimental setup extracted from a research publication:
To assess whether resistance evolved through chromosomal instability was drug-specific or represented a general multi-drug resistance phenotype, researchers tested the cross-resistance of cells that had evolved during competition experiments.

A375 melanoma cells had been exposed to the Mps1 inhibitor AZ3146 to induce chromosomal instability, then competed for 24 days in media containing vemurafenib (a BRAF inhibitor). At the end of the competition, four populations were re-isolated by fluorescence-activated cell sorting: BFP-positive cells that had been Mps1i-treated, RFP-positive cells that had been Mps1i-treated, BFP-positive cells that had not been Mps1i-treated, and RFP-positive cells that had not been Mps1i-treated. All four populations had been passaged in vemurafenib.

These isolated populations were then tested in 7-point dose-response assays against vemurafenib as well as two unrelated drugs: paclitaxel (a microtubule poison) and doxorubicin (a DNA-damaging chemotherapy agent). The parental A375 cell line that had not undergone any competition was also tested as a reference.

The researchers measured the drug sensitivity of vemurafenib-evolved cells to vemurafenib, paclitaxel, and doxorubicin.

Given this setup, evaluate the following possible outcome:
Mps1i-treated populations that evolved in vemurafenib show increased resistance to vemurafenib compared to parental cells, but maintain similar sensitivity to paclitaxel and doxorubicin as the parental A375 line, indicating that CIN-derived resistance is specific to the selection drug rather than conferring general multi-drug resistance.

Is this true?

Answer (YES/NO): YES